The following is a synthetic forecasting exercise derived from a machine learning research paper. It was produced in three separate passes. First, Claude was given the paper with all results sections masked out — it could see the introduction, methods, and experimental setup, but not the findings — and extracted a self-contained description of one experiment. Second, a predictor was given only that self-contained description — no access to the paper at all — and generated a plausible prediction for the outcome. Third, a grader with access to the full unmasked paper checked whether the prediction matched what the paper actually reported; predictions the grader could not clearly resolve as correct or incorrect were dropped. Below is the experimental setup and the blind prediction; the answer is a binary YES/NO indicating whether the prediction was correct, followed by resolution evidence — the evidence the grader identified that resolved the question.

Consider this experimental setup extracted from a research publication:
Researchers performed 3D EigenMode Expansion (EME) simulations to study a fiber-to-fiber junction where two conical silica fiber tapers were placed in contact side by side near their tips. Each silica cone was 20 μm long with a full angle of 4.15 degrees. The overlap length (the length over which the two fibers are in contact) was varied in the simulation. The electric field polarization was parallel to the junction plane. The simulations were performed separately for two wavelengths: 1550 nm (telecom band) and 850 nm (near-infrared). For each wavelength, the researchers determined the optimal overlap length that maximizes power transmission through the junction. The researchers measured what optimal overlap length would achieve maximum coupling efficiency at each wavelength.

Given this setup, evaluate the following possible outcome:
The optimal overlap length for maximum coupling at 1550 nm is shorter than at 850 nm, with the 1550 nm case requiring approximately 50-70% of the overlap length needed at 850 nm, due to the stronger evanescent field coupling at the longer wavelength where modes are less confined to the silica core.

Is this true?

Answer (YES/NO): NO